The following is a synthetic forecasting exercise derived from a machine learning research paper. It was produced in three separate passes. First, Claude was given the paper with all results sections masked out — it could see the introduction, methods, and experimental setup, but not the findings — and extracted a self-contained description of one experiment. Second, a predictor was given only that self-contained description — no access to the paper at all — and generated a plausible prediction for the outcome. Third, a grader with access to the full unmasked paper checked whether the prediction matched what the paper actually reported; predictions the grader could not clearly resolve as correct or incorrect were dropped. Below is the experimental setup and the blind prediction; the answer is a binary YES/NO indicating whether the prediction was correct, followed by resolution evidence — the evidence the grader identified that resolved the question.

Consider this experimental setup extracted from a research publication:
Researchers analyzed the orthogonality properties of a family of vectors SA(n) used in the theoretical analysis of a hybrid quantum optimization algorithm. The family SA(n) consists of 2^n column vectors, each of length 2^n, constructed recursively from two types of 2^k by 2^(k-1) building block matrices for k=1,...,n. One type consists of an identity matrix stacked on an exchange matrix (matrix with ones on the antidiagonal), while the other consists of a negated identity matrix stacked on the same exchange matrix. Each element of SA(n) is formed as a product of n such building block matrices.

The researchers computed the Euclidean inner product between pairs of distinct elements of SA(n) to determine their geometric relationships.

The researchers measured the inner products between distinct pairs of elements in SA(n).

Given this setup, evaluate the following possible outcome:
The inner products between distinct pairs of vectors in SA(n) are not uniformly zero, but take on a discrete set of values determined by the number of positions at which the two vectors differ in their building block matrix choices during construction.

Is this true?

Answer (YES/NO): NO